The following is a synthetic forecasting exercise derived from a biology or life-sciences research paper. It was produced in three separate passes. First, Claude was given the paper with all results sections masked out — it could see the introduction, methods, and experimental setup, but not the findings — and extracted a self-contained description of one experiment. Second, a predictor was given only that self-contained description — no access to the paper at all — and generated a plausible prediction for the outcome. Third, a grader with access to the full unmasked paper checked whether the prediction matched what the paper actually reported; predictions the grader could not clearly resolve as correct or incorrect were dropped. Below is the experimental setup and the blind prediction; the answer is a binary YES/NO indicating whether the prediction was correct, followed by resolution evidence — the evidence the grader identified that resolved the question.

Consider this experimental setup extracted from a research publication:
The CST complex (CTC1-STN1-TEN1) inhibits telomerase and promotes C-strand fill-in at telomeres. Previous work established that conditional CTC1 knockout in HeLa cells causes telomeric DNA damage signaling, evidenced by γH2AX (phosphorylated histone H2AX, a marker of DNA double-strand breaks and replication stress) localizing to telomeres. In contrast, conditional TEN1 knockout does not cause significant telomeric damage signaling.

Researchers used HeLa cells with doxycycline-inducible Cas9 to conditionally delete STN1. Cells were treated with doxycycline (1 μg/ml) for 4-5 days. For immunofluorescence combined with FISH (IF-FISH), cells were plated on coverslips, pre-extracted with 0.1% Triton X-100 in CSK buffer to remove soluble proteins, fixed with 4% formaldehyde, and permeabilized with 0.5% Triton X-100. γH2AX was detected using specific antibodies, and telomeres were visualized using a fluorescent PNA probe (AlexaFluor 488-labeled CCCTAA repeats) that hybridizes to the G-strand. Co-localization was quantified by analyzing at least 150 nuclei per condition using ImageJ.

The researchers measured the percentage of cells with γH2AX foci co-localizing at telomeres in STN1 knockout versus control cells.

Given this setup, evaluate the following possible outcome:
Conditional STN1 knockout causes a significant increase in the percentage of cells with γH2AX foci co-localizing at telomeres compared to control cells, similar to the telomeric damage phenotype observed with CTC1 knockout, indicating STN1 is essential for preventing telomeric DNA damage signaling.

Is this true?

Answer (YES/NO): YES